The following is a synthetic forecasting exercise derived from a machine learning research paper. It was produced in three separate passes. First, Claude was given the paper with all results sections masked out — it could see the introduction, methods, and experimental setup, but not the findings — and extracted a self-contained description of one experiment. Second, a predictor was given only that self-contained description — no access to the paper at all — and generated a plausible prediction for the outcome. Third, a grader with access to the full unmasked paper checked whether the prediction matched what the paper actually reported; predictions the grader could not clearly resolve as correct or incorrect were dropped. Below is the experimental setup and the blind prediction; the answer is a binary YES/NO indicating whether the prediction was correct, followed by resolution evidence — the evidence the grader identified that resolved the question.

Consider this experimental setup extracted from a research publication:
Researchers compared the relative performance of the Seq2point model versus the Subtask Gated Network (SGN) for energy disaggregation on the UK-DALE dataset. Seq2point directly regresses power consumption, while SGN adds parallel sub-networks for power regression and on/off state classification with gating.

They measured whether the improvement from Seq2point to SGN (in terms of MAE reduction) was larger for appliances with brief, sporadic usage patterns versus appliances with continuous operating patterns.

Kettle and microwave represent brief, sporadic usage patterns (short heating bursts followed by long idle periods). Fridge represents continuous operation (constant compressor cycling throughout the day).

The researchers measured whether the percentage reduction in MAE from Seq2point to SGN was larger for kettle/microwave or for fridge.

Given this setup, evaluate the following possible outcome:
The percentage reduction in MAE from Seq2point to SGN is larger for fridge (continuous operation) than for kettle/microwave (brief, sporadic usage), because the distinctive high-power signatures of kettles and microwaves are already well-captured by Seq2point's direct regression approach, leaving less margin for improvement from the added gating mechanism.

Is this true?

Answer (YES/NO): NO